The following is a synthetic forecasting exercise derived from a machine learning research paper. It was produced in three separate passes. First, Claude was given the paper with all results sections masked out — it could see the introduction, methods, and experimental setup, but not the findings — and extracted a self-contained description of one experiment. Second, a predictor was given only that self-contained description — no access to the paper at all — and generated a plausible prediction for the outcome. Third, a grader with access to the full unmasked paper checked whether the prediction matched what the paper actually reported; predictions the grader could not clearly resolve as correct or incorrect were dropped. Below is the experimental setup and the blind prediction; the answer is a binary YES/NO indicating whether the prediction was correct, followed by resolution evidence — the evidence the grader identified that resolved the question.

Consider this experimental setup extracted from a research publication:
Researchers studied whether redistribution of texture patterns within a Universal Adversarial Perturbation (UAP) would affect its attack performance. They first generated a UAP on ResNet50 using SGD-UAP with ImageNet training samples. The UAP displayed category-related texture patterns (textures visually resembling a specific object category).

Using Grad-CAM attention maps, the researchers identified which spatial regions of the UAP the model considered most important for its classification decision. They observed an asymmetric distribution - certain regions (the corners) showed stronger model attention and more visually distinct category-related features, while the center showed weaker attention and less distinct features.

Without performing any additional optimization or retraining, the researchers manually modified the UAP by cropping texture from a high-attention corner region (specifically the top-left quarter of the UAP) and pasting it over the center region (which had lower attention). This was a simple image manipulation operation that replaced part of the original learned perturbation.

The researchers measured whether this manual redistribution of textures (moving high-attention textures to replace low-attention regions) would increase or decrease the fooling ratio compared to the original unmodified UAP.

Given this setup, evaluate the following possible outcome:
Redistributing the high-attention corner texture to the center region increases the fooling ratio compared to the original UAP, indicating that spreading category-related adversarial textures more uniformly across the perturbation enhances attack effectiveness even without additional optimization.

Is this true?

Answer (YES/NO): YES